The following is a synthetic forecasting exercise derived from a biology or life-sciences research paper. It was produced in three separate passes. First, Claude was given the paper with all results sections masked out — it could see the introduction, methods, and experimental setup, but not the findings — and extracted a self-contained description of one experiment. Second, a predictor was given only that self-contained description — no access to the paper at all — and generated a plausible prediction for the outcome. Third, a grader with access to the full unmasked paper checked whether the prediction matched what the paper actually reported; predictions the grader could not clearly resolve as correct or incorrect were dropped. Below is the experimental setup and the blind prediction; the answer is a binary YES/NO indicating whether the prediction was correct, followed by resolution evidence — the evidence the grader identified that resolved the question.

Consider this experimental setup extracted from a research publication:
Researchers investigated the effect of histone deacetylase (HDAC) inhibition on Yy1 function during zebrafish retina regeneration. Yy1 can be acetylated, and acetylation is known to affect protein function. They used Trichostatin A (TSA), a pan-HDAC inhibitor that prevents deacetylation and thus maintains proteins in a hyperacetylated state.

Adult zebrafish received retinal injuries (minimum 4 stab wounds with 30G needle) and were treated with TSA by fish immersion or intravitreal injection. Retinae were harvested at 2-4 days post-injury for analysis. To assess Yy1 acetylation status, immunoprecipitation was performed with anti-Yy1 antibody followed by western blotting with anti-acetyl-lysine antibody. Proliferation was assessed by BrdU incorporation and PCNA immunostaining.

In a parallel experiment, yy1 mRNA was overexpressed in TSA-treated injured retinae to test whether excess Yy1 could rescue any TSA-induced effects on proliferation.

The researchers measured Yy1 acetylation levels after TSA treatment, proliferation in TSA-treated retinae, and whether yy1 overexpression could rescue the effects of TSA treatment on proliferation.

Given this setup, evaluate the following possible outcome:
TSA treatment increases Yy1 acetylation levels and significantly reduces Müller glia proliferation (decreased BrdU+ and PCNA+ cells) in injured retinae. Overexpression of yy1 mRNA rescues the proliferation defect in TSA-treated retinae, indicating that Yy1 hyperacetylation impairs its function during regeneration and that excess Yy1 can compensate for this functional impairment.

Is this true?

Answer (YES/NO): NO